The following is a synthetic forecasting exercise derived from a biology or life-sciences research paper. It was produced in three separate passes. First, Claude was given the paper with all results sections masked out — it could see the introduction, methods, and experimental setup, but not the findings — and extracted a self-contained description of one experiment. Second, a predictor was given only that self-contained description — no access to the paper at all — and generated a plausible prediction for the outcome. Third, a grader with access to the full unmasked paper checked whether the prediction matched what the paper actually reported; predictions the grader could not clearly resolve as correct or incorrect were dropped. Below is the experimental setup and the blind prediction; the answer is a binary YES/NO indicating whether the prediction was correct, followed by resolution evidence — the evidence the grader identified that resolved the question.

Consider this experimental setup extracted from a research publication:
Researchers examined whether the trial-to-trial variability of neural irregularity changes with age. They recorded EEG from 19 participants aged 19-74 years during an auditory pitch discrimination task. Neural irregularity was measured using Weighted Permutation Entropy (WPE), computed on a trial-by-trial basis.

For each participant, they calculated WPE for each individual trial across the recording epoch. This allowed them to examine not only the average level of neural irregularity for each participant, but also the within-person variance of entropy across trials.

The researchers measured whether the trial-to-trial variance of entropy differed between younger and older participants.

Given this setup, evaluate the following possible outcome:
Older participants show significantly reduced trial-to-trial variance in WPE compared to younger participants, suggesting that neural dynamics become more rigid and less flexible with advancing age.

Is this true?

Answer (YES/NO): YES